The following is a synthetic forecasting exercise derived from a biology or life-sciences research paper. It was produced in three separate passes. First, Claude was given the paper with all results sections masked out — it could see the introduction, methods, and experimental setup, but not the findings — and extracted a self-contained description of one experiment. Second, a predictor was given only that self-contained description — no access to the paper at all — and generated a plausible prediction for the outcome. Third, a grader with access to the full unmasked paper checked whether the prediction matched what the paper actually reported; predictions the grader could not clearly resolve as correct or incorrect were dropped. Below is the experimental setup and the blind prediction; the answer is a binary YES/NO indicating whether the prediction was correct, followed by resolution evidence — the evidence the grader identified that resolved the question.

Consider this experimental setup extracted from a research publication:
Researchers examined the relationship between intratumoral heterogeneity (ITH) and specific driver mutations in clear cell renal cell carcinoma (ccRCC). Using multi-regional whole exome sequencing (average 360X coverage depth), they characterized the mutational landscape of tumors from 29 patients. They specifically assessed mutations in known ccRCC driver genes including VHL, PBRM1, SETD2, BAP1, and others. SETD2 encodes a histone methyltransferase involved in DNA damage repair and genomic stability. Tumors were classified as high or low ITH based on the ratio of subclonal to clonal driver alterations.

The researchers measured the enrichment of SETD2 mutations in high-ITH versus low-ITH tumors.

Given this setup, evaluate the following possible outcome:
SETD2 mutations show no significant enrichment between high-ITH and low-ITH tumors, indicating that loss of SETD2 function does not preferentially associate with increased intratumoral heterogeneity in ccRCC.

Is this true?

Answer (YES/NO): NO